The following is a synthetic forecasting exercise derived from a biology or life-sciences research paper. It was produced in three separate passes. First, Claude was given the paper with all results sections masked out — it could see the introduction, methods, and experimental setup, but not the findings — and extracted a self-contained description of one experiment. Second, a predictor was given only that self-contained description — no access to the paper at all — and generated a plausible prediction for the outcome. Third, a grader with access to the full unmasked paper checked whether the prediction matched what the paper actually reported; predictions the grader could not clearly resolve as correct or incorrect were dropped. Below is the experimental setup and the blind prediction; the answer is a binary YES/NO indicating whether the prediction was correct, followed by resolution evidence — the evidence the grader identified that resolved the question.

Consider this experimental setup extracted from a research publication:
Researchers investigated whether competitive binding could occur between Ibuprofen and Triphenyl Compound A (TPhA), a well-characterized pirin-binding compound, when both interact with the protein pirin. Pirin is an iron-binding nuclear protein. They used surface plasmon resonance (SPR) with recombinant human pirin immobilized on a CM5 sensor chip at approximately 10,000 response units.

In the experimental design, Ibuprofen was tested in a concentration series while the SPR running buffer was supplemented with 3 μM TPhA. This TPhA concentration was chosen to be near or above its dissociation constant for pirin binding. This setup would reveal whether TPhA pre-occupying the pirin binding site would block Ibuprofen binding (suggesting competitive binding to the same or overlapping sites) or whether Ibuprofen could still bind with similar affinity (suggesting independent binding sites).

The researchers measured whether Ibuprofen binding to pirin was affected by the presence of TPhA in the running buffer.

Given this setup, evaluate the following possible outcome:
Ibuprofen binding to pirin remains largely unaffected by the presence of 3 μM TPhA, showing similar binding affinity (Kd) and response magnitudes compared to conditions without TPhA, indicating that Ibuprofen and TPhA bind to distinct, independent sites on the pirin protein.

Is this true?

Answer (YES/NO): NO